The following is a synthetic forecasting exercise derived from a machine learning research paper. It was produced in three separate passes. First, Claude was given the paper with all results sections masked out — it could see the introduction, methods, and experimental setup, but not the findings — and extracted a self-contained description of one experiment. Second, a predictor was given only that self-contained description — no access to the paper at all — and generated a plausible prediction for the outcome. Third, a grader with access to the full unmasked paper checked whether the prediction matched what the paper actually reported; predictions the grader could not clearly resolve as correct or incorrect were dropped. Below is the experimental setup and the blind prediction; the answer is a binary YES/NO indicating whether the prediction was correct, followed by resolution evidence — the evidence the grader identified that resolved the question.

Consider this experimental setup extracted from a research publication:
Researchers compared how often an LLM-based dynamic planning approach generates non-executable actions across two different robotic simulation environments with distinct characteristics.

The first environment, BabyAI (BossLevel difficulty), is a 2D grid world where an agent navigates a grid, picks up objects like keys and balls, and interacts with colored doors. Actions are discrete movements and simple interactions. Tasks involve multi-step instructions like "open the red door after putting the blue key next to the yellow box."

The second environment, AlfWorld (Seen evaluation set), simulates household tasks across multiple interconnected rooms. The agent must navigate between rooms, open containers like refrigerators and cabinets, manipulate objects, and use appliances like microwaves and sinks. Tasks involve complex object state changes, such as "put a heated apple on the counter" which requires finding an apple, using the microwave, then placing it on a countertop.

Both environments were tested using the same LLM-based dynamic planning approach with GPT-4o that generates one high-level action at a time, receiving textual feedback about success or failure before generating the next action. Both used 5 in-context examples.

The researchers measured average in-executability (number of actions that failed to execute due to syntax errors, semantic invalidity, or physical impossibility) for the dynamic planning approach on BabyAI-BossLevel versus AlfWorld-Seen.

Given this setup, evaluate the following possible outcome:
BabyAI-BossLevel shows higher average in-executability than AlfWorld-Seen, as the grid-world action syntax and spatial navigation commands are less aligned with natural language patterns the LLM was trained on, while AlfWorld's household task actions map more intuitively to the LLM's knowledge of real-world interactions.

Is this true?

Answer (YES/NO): NO